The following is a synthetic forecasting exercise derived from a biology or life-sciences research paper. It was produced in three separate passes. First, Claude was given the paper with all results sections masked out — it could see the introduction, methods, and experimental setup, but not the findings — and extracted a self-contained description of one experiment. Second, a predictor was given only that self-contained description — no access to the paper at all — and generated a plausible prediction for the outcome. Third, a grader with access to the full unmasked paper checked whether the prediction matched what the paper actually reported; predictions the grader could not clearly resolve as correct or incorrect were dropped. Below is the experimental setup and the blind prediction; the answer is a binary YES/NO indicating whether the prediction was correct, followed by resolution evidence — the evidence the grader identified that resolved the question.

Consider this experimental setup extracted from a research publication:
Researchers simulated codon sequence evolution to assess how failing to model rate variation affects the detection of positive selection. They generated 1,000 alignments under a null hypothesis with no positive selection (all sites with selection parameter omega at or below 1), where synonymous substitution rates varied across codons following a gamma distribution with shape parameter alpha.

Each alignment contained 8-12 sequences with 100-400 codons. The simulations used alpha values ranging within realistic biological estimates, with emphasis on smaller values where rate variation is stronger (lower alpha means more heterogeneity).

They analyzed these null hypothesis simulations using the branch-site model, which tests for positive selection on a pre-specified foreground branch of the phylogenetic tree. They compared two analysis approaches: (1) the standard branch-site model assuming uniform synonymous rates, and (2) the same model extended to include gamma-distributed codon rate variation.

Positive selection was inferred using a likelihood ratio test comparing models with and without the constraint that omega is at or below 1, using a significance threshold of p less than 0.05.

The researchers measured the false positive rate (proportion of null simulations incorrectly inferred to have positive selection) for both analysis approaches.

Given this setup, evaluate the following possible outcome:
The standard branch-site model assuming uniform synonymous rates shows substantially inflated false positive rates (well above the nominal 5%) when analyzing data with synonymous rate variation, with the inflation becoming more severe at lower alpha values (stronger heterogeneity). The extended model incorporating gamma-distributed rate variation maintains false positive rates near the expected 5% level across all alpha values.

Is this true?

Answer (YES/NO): NO